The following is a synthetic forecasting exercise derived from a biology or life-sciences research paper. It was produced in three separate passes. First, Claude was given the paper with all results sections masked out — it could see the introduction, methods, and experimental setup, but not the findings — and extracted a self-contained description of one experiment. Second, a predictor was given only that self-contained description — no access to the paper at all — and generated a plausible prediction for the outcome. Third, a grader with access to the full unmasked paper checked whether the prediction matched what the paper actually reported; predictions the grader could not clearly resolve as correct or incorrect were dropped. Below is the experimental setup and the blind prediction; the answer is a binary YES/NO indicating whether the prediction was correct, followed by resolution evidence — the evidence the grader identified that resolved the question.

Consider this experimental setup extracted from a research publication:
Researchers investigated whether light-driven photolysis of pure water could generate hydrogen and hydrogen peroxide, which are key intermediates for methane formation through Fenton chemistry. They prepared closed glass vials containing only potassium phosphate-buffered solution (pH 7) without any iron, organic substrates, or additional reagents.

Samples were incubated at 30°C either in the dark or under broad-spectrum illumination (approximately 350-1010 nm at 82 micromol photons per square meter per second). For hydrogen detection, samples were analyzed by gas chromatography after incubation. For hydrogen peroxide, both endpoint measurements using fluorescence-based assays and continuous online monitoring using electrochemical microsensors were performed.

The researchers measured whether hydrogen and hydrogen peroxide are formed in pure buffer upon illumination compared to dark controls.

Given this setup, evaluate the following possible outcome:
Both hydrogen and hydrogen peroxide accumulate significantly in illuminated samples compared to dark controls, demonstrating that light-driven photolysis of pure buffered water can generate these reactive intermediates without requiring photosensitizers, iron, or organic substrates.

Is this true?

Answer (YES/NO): YES